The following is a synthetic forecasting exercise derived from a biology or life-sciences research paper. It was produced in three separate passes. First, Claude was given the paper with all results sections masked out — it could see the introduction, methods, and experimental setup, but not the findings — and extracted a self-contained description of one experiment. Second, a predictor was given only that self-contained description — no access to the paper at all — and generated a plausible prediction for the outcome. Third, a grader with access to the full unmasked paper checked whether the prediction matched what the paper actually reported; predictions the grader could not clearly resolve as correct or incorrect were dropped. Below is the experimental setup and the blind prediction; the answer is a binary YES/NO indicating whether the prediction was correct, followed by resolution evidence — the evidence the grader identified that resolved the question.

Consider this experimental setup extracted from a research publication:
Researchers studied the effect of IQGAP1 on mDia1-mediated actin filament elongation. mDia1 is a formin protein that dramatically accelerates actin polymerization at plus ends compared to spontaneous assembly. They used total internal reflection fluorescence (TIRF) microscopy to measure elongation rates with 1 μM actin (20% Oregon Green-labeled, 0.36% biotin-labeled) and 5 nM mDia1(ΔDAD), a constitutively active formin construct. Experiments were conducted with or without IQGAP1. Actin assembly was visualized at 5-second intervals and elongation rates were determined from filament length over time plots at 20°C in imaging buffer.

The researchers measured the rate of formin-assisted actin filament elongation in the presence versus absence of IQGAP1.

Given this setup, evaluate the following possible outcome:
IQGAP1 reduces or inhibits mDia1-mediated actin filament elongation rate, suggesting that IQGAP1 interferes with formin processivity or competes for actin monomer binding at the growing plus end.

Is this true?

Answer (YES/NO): YES